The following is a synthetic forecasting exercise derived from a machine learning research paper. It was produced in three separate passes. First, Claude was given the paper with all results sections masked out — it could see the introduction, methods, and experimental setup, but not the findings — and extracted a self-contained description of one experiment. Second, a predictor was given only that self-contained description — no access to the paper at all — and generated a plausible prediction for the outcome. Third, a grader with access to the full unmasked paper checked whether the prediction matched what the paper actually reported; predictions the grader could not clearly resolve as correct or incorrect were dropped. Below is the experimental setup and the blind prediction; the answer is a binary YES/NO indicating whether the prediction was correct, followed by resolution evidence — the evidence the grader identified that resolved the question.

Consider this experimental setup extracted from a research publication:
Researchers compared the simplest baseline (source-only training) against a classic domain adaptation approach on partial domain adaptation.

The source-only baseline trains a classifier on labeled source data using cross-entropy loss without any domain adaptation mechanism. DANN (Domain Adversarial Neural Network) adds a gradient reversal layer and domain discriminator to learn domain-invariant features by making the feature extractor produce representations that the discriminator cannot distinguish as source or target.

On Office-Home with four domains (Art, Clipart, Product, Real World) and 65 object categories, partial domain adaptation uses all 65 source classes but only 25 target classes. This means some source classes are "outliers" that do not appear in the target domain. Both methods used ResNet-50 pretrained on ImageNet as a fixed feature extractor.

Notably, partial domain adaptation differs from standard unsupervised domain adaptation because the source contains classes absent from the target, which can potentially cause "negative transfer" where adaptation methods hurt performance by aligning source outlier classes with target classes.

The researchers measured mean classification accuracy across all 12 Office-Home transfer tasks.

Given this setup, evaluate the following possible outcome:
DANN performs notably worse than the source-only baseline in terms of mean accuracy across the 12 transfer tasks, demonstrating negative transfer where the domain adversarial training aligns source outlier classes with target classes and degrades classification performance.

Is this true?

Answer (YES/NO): NO